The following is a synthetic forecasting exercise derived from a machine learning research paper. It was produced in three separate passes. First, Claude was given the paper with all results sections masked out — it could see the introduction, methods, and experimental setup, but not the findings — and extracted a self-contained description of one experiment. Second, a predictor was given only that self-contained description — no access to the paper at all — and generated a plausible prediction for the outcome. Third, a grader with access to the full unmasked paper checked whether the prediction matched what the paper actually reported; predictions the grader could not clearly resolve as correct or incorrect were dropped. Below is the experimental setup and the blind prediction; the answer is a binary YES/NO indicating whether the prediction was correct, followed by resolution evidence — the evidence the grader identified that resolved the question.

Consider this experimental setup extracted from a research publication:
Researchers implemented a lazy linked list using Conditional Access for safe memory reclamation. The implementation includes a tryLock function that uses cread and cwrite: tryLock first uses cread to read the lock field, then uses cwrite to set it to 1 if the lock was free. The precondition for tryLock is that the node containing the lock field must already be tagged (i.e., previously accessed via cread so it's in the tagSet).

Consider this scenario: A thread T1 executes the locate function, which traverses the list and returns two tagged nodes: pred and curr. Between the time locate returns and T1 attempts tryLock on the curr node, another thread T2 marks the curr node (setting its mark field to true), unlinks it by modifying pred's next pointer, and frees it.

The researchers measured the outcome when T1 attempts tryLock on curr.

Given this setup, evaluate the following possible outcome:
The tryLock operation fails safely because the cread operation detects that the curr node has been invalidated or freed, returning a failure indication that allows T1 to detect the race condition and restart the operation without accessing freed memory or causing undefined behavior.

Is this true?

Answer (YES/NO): YES